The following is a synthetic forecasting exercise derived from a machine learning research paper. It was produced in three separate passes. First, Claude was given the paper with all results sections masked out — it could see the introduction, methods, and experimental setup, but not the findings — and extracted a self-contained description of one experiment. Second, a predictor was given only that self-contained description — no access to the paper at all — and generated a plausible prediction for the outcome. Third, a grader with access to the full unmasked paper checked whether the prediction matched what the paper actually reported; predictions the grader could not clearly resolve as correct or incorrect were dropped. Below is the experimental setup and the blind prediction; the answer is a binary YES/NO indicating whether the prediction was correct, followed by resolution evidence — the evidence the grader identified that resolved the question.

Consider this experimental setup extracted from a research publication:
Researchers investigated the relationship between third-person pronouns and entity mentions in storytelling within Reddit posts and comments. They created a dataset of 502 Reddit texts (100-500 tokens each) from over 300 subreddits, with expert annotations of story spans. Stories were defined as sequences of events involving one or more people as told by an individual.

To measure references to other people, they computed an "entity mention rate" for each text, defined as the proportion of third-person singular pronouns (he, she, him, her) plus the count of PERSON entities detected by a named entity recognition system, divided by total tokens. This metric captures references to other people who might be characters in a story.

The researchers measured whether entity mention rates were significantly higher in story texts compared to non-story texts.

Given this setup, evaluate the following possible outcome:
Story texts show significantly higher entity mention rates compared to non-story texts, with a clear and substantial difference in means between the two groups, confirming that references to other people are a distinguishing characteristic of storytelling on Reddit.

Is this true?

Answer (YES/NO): NO